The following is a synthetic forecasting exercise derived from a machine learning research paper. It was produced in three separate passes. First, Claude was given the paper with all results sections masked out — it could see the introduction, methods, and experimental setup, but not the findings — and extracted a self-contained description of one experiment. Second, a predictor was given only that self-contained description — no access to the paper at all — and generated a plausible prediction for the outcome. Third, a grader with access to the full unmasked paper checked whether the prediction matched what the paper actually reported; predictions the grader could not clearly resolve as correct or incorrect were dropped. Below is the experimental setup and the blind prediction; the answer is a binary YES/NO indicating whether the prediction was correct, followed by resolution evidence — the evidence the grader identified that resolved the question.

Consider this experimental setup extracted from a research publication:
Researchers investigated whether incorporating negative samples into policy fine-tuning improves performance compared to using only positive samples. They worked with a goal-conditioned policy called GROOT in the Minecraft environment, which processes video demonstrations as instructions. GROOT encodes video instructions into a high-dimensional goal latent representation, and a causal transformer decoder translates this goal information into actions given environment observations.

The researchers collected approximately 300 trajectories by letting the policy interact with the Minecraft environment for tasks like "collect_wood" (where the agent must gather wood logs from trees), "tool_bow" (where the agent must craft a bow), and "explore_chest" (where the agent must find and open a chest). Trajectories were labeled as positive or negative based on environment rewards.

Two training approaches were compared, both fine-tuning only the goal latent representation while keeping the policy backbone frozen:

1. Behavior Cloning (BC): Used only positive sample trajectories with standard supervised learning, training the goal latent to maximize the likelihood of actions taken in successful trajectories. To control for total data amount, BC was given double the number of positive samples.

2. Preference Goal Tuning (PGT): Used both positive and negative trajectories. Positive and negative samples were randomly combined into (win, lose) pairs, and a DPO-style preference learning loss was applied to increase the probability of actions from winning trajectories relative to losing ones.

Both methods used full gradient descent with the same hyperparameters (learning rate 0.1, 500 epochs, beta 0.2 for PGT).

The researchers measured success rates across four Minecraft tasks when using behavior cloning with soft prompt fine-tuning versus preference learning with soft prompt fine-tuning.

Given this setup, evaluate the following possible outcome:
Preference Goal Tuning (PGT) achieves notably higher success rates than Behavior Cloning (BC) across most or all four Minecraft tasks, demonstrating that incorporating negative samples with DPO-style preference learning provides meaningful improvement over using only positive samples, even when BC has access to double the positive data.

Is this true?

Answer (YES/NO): YES